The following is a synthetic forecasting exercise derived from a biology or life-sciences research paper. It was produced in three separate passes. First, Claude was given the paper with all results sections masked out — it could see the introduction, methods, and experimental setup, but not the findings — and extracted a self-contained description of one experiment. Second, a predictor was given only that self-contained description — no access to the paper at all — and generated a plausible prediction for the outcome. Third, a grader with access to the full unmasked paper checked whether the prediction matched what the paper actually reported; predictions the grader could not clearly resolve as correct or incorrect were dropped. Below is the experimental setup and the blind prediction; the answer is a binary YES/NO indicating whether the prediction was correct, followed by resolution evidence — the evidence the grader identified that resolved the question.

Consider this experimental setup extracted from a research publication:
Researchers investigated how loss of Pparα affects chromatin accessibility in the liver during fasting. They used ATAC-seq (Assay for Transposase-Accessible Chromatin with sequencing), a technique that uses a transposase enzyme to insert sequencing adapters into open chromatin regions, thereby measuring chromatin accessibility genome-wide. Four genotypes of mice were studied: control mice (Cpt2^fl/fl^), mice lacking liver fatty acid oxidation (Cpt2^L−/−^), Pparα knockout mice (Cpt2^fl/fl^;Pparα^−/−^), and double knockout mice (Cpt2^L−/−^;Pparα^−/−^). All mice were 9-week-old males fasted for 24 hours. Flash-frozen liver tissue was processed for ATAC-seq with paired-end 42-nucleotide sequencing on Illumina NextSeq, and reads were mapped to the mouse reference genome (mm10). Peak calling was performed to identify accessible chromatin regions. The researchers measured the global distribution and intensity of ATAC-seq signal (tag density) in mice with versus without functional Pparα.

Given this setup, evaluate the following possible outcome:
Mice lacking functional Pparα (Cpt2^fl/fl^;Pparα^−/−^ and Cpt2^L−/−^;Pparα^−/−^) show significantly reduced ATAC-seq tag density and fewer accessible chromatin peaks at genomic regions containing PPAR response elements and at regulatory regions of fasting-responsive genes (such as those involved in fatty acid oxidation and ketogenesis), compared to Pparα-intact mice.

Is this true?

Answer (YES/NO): YES